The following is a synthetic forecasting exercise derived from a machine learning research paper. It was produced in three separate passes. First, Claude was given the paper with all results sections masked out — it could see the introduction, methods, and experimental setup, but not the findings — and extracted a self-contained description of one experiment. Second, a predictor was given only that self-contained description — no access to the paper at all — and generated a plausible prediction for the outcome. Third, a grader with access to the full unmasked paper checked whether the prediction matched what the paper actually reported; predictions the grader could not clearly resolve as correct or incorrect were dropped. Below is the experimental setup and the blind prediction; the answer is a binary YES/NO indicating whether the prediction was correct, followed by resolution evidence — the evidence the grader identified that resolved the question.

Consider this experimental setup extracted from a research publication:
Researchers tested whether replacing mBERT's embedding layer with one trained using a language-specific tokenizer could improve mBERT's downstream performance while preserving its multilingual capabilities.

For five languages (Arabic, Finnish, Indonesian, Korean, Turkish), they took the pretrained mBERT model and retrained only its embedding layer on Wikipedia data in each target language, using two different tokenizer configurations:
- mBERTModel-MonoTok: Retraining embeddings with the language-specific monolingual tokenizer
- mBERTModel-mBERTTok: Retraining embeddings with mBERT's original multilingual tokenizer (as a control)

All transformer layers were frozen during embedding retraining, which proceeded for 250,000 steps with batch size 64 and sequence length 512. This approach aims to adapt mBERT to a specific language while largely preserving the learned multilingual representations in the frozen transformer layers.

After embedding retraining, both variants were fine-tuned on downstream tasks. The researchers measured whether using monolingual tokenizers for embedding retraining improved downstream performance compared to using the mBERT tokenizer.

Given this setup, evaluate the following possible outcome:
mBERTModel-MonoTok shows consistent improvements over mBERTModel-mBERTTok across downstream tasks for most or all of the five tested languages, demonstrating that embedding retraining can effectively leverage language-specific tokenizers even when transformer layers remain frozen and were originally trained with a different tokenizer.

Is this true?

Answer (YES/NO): YES